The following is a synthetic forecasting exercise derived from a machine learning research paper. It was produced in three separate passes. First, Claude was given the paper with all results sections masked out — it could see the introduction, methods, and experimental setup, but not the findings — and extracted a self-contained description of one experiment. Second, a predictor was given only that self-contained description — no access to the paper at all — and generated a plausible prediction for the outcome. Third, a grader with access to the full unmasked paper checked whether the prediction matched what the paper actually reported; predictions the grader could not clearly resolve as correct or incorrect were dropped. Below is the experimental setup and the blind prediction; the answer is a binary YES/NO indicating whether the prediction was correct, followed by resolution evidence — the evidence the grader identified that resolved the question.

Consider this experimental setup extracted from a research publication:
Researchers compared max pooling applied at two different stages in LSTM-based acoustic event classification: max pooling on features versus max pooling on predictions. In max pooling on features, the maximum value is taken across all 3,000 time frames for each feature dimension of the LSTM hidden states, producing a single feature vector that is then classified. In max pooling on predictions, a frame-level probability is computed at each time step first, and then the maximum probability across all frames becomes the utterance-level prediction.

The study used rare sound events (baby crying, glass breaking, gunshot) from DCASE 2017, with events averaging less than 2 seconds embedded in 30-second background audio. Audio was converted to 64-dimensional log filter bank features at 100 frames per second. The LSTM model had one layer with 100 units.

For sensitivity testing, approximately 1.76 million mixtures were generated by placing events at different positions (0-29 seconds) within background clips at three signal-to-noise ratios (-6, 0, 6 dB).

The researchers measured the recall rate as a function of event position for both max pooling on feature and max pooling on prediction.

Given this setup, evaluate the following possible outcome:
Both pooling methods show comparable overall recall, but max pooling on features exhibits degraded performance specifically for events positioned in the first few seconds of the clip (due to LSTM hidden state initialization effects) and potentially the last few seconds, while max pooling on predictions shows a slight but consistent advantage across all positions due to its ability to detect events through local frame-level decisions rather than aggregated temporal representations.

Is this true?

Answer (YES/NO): NO